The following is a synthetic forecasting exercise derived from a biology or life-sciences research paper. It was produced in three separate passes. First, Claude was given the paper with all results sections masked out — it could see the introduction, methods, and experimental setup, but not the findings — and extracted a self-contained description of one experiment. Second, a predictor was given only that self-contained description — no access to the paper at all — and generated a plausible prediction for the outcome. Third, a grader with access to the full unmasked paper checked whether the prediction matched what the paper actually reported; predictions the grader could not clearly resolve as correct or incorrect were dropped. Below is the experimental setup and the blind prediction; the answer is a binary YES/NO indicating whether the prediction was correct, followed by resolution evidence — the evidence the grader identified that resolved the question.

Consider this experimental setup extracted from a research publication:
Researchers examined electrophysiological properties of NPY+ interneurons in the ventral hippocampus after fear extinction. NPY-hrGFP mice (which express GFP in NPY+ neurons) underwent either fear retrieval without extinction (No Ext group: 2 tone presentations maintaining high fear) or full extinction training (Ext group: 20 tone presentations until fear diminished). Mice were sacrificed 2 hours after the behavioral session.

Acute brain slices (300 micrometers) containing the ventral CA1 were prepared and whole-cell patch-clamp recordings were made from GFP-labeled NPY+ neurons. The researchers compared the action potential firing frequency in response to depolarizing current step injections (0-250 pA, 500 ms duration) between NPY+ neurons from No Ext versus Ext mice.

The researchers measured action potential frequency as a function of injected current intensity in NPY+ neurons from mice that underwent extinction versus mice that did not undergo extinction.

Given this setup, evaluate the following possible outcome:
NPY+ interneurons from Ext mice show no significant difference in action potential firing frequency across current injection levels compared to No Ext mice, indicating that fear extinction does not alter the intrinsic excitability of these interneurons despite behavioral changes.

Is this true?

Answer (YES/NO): NO